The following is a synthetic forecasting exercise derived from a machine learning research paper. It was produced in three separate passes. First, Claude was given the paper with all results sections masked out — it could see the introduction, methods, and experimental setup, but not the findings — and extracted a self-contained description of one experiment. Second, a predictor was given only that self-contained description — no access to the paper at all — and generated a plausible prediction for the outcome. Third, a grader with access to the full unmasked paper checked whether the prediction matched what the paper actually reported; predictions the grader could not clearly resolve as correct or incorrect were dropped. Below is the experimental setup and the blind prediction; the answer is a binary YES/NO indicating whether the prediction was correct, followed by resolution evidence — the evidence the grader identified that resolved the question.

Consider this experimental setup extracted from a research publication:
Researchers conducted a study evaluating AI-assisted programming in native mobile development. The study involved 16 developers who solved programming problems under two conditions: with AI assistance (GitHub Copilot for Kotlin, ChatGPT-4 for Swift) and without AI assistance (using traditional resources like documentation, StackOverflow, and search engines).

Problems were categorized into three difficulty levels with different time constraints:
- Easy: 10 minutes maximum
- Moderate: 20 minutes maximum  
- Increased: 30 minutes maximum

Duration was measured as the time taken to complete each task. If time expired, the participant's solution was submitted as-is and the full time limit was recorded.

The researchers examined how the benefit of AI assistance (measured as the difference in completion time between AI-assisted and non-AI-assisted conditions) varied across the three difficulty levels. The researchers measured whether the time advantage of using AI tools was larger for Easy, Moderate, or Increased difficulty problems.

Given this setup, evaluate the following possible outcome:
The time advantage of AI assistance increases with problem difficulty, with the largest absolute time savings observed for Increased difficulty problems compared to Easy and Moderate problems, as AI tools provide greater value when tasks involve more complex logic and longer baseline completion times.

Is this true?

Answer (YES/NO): NO